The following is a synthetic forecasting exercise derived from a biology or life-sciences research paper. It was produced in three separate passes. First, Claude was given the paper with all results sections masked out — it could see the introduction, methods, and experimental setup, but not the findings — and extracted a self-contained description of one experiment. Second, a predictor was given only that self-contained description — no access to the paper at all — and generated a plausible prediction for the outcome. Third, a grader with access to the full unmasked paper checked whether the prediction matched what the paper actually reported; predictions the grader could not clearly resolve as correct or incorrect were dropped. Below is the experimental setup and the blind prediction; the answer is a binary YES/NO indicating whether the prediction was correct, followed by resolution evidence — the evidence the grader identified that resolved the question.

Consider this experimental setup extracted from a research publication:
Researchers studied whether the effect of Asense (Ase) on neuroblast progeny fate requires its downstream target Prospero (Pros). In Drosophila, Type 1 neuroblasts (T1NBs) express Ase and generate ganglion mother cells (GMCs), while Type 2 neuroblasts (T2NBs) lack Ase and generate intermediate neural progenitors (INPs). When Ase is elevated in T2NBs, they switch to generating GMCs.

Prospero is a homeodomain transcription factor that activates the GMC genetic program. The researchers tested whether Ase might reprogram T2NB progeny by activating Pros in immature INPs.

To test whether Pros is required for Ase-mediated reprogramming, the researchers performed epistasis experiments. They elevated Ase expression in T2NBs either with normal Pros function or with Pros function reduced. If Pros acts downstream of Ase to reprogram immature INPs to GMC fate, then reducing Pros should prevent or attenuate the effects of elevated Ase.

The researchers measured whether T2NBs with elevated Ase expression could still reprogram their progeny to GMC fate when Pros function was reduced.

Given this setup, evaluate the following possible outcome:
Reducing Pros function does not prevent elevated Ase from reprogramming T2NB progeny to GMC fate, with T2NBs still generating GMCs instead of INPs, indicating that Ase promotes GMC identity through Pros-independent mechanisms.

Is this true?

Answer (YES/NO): NO